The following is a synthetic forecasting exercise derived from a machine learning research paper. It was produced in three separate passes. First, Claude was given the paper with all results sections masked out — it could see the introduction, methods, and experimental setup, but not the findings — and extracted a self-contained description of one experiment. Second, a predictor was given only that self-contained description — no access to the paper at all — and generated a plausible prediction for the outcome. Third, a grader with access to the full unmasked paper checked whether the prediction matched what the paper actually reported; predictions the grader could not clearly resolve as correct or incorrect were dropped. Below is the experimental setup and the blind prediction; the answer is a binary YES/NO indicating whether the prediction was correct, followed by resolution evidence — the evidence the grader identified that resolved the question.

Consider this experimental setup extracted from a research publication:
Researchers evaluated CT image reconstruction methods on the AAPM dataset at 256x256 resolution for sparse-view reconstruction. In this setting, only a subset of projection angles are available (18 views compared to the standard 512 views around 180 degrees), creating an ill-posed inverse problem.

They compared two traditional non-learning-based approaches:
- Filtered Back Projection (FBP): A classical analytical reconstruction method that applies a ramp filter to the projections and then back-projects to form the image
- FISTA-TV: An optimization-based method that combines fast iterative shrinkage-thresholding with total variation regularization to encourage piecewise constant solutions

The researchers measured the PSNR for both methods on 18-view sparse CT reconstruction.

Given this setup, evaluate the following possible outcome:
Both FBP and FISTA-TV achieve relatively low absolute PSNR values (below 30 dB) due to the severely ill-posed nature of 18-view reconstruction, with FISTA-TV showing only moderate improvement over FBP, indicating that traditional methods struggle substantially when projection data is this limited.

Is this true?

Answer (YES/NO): YES